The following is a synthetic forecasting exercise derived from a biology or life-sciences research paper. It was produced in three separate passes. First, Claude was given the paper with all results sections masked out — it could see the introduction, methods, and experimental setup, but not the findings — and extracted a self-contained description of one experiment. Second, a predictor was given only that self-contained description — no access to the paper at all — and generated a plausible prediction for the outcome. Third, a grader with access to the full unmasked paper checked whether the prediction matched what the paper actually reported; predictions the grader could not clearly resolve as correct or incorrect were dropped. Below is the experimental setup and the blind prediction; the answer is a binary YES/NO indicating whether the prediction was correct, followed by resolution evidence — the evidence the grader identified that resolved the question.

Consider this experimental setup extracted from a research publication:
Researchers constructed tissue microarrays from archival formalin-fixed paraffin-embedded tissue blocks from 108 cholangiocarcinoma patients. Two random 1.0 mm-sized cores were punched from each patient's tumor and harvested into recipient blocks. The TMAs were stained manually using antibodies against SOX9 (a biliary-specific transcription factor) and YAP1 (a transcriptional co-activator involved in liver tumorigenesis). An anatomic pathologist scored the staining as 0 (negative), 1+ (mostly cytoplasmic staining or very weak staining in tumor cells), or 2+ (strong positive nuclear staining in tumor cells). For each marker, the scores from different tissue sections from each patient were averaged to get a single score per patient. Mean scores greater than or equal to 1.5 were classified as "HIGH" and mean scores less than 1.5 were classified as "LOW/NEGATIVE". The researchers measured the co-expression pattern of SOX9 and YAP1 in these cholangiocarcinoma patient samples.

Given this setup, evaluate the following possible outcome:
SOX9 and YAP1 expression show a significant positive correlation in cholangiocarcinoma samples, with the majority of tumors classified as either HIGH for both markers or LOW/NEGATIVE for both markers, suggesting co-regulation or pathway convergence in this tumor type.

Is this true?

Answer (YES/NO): NO